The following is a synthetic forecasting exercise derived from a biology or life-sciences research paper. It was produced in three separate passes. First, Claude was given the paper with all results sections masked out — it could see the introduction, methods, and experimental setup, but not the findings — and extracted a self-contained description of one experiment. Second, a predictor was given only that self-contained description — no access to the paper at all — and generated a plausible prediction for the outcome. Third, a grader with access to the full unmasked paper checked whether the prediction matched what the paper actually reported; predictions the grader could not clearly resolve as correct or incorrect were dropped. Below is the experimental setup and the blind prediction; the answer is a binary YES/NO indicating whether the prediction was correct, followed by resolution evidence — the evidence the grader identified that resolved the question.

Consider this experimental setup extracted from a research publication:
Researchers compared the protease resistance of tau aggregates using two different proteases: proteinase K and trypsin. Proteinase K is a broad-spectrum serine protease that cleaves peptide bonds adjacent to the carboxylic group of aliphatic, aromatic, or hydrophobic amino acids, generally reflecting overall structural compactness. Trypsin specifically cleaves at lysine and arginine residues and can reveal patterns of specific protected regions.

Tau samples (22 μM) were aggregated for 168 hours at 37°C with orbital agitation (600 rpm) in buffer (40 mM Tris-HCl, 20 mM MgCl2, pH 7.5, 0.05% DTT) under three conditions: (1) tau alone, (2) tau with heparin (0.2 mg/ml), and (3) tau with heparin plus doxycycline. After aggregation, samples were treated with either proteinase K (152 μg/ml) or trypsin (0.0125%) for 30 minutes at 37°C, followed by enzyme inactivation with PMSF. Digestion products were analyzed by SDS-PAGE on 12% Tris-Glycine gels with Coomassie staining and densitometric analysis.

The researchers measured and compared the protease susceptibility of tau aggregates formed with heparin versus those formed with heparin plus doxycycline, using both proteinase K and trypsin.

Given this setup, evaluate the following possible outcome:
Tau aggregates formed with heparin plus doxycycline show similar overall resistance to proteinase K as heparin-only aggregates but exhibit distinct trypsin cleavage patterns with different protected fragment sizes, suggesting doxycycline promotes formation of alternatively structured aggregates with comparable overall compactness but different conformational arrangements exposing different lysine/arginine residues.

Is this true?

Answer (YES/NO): NO